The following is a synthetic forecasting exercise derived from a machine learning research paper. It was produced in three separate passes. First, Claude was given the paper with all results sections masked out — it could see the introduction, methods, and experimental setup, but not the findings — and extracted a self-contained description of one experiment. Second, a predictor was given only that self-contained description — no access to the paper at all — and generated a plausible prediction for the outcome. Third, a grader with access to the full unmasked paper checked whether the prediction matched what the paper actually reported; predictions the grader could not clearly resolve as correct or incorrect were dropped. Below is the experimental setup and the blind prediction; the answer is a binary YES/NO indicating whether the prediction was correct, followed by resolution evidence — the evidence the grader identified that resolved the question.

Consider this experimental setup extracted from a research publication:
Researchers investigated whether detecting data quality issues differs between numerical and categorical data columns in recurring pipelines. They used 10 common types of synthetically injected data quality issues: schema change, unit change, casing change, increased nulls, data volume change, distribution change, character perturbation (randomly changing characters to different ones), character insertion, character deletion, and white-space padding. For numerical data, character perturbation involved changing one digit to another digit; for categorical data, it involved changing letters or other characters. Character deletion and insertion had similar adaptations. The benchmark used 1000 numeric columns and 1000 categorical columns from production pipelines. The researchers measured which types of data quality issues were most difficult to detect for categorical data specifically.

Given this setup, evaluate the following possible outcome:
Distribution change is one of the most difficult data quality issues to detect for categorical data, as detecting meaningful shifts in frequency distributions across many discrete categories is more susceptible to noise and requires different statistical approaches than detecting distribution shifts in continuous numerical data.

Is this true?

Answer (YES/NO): NO